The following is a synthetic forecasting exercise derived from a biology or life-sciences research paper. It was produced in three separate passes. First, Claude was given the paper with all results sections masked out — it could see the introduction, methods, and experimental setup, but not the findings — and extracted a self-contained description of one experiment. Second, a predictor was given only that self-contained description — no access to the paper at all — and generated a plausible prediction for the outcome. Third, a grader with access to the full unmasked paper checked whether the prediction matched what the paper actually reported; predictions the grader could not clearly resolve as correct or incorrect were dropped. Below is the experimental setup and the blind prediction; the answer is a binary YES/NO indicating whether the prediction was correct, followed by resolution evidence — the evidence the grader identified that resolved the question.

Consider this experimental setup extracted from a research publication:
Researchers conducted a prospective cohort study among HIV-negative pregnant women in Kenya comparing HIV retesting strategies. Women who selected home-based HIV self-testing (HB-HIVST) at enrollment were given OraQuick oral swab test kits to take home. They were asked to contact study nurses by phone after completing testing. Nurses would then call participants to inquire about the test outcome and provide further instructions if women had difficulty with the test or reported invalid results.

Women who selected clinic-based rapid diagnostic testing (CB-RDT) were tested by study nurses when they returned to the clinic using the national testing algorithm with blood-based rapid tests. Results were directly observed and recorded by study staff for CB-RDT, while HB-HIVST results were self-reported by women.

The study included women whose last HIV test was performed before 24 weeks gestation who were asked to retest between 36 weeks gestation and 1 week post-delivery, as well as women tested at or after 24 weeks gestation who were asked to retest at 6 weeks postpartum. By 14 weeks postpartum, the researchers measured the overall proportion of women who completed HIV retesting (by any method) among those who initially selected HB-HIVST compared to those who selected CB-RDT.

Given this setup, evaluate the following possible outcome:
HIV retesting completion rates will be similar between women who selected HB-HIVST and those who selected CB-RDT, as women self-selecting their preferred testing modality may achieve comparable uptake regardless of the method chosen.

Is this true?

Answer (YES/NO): YES